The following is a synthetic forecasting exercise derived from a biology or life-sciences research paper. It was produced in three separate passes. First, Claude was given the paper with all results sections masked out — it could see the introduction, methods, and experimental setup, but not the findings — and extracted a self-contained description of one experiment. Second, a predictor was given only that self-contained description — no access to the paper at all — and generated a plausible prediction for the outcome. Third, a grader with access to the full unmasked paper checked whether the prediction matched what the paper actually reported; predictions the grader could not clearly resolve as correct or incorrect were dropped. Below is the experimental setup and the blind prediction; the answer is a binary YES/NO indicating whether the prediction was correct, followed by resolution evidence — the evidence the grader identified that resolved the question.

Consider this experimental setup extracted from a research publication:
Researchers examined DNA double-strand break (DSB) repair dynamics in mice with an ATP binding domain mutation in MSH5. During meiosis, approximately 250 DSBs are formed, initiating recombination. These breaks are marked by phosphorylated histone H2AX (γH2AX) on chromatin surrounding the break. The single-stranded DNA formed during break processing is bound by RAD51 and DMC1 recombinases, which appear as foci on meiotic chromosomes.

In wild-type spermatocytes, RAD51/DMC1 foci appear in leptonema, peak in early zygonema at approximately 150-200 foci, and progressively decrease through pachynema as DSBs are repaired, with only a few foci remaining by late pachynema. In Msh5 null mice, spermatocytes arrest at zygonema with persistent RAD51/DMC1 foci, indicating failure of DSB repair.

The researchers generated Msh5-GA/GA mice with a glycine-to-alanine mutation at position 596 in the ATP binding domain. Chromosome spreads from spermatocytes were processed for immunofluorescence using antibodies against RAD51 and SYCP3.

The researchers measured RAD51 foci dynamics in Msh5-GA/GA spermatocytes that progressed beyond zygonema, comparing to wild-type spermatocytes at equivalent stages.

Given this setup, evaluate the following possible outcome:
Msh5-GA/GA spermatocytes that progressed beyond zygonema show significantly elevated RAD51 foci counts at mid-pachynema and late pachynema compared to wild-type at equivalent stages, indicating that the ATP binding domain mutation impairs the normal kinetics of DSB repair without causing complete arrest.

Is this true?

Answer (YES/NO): YES